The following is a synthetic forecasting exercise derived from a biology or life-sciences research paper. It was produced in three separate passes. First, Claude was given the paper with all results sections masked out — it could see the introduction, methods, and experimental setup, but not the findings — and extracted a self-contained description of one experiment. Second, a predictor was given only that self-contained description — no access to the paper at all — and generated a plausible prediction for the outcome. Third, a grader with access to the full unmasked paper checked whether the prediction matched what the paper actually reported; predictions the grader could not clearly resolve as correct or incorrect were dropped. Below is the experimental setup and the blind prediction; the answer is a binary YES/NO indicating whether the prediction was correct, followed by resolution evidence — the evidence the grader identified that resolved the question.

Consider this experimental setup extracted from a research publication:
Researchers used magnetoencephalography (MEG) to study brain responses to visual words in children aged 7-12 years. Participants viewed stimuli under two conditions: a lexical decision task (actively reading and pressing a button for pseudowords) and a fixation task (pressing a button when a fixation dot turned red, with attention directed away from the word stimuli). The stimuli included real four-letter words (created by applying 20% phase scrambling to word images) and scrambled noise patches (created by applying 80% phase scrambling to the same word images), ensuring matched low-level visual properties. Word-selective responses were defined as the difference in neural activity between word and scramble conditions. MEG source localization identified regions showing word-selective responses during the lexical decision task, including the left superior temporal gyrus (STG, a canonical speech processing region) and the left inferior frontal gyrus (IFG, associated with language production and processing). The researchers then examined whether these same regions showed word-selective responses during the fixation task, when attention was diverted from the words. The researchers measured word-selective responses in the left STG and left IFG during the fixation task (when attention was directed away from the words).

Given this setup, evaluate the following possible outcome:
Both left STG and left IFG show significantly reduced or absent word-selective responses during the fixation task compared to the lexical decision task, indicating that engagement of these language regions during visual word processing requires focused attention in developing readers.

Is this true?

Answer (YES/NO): NO